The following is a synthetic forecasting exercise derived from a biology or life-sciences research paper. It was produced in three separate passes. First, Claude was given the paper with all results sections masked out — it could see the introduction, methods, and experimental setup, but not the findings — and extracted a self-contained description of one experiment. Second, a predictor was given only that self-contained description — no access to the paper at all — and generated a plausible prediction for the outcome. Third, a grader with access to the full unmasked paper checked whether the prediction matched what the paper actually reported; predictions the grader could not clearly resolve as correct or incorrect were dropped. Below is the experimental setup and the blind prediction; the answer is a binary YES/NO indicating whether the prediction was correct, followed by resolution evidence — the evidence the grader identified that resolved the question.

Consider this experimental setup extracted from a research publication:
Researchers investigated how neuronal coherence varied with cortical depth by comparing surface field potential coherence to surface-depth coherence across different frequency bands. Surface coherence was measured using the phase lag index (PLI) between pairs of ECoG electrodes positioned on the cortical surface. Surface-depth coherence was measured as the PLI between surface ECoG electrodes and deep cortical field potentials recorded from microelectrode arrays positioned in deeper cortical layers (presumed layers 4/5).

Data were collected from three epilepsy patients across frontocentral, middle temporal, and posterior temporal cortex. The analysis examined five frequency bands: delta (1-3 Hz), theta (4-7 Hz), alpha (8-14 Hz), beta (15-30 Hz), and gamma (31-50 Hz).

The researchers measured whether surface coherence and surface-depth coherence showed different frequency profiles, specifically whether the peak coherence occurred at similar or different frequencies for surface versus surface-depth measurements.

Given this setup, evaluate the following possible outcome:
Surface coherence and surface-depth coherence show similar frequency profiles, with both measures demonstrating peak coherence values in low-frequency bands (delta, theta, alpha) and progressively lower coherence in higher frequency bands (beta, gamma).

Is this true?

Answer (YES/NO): NO